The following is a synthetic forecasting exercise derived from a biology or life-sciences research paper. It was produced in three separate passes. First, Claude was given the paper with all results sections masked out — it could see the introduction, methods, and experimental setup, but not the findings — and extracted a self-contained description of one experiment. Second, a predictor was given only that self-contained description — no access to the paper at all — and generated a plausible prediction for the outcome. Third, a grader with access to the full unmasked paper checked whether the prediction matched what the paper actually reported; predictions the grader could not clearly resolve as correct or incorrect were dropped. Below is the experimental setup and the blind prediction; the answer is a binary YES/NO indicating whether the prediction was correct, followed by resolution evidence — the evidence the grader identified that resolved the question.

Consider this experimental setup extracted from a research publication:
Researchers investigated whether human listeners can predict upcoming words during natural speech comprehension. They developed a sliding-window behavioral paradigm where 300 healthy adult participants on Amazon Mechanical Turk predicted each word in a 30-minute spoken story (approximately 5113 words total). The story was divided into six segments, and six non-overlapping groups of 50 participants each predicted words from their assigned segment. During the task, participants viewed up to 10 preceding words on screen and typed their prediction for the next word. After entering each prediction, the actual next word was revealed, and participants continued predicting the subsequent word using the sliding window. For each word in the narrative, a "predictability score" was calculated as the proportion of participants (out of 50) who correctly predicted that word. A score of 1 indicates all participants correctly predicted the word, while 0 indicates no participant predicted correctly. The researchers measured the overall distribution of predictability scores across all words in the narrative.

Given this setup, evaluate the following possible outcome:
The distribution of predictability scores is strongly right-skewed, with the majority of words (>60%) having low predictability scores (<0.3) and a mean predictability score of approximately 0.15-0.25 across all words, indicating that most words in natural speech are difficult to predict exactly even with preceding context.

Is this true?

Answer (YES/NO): NO